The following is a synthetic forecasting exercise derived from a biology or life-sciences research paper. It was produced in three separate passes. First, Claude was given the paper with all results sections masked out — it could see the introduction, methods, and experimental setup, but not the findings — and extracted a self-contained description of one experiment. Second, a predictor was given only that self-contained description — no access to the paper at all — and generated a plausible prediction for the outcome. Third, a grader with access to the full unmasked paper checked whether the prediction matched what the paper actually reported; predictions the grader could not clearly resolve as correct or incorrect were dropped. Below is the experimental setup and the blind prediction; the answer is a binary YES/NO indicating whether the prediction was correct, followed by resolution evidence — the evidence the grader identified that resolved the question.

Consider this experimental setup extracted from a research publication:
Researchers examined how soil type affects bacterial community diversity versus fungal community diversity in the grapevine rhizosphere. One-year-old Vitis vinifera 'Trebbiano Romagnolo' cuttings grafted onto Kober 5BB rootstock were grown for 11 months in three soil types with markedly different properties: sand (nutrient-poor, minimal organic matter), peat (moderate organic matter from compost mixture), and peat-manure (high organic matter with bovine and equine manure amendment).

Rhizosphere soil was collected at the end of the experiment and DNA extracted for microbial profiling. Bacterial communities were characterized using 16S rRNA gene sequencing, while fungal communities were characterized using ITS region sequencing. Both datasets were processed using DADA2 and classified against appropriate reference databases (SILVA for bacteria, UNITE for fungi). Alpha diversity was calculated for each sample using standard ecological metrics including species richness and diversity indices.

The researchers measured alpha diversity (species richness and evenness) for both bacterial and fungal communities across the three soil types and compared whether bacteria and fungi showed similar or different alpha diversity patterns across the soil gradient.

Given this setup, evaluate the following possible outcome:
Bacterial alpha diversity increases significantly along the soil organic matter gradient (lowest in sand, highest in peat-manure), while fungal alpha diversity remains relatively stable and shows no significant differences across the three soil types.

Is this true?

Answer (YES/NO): NO